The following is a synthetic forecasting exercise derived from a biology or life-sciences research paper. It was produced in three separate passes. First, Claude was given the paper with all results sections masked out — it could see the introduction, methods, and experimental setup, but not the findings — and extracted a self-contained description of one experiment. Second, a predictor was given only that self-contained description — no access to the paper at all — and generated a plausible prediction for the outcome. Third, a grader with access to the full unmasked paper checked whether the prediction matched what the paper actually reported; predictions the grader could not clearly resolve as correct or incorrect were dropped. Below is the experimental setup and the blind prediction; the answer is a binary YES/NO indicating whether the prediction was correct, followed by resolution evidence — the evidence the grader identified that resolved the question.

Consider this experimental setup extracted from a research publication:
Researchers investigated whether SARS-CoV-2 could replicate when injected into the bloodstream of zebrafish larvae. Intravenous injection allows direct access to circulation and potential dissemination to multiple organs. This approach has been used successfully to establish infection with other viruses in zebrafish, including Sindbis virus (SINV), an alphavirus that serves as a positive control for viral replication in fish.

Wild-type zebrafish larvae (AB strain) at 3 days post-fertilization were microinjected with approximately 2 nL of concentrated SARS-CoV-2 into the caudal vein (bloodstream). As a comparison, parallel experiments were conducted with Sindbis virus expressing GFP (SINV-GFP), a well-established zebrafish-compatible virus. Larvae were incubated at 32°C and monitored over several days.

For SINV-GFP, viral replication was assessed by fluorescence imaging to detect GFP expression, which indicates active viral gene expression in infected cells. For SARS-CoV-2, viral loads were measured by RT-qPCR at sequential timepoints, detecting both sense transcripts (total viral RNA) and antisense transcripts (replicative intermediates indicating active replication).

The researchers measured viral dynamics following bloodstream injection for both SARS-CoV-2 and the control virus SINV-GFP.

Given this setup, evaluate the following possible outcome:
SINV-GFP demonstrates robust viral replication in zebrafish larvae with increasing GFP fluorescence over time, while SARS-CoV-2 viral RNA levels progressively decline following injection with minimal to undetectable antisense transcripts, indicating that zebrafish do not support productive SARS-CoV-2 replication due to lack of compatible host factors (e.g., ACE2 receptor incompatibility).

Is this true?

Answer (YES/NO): YES